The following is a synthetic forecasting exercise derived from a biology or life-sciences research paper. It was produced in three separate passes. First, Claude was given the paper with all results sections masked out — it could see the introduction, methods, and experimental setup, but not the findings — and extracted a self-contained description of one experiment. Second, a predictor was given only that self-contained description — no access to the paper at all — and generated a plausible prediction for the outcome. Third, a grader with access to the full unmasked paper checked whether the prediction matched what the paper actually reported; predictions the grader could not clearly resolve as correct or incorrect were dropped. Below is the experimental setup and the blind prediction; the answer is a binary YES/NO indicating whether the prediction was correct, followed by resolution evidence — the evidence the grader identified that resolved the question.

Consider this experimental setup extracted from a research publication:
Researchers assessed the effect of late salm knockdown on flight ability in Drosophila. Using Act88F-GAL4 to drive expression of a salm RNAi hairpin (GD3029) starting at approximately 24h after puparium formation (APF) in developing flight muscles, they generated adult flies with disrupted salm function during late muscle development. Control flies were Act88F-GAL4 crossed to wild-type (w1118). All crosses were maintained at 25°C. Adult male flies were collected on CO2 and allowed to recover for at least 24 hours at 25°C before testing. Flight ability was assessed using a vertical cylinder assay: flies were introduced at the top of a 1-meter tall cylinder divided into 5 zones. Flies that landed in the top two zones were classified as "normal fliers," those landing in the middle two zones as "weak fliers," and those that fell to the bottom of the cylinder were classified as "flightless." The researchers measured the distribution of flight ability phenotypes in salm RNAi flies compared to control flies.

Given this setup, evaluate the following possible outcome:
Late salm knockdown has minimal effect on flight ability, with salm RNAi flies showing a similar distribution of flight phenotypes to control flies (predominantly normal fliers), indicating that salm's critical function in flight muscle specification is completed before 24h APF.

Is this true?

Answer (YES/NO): NO